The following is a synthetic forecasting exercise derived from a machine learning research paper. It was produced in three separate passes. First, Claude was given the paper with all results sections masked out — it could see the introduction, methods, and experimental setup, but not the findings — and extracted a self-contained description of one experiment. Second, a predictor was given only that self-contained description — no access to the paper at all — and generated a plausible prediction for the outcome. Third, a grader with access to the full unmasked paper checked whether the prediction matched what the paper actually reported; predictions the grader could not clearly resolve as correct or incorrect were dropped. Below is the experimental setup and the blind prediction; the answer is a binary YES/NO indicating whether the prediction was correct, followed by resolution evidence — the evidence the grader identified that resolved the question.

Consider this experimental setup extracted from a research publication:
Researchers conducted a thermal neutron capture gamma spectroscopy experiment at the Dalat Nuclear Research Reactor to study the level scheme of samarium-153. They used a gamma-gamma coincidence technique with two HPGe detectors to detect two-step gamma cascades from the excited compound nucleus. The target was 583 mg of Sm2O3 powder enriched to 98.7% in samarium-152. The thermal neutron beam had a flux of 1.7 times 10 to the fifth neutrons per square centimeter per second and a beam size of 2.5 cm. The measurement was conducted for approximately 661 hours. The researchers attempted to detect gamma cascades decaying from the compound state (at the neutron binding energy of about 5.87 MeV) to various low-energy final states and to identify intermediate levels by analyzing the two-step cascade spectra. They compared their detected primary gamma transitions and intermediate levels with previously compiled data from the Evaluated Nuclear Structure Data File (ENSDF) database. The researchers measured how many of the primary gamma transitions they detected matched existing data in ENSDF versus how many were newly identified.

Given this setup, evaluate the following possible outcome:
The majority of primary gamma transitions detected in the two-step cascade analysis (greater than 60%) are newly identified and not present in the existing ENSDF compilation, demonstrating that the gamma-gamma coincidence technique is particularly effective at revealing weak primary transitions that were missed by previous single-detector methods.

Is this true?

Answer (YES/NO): YES